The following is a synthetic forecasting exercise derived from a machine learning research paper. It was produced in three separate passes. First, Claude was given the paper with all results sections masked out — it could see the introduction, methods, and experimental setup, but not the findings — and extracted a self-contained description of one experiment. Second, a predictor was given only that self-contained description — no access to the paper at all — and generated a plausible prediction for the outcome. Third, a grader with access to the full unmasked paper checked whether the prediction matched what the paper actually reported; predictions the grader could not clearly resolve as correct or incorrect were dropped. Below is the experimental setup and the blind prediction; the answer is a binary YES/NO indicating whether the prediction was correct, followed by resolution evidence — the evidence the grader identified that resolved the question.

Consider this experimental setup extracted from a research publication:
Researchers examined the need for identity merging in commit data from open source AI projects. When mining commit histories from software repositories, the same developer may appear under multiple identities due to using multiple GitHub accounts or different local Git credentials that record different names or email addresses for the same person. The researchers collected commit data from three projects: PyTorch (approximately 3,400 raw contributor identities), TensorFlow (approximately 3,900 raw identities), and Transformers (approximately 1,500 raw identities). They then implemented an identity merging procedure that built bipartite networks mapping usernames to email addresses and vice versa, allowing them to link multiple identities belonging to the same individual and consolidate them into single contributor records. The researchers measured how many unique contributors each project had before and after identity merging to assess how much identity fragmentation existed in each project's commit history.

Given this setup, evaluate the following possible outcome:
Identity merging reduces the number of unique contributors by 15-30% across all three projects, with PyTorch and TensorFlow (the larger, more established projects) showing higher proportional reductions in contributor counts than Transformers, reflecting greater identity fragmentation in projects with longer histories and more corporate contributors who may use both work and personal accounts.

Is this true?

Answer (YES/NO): NO